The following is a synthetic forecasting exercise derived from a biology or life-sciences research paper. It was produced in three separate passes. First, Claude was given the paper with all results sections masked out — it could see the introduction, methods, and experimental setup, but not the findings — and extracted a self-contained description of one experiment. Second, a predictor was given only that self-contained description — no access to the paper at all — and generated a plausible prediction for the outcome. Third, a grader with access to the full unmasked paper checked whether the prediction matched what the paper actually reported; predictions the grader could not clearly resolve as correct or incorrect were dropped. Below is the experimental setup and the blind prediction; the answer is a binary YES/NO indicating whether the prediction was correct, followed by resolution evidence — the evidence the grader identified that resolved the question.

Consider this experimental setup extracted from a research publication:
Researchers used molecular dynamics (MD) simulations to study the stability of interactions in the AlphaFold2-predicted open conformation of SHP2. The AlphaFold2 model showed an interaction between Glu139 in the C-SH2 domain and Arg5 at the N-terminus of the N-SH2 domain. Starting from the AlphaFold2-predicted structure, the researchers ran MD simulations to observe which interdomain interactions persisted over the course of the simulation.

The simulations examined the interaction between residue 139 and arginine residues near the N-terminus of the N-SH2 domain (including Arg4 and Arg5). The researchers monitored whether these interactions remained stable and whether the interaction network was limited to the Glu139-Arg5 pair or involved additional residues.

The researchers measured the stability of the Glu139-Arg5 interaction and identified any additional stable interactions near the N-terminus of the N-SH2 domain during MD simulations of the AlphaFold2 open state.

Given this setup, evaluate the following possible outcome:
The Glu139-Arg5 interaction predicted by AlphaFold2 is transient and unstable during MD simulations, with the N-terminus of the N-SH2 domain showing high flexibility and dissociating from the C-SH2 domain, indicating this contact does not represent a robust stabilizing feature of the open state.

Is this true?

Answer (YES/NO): NO